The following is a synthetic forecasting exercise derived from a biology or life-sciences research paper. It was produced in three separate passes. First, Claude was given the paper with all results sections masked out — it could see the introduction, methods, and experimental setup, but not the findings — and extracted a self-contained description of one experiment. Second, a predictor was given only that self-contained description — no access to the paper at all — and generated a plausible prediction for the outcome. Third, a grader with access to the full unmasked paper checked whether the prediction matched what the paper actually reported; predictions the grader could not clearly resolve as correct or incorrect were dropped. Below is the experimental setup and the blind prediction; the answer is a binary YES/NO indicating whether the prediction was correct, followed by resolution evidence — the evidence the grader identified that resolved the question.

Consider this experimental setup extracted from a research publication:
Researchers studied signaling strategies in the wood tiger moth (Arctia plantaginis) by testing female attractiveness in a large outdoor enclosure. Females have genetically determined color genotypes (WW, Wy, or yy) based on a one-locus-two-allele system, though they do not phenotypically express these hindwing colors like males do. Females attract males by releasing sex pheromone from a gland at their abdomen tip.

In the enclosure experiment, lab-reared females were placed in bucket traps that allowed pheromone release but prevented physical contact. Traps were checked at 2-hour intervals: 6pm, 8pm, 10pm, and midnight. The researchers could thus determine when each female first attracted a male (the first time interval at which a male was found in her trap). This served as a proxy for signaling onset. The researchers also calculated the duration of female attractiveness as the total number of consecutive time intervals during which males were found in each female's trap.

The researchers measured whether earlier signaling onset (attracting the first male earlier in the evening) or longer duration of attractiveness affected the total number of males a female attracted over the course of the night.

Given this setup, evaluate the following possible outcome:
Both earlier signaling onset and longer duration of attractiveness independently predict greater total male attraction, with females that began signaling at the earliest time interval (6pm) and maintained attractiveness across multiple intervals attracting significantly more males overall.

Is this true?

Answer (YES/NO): NO